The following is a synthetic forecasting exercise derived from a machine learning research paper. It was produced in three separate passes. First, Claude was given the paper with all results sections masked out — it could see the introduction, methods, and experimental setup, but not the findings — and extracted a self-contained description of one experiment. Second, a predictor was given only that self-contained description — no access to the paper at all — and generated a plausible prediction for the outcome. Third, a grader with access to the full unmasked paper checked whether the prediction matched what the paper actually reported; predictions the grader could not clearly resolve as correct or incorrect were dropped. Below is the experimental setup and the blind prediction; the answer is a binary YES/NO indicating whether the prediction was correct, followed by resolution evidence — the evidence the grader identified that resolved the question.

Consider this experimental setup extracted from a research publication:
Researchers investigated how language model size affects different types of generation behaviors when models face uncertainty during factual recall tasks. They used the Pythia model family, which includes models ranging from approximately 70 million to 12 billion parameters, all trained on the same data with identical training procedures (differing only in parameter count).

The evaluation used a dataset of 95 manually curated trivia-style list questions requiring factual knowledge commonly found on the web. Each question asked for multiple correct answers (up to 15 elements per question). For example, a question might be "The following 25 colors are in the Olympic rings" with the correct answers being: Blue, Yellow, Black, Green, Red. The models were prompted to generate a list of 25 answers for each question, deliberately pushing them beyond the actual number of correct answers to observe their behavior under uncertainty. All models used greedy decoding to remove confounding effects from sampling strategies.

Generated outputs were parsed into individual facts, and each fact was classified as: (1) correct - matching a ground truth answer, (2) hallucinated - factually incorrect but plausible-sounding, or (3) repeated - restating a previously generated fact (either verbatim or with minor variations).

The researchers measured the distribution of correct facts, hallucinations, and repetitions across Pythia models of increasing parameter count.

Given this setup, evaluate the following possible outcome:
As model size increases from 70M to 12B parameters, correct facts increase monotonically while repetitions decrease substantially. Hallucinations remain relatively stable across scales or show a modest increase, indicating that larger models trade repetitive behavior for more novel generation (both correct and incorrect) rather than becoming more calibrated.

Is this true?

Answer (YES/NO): NO